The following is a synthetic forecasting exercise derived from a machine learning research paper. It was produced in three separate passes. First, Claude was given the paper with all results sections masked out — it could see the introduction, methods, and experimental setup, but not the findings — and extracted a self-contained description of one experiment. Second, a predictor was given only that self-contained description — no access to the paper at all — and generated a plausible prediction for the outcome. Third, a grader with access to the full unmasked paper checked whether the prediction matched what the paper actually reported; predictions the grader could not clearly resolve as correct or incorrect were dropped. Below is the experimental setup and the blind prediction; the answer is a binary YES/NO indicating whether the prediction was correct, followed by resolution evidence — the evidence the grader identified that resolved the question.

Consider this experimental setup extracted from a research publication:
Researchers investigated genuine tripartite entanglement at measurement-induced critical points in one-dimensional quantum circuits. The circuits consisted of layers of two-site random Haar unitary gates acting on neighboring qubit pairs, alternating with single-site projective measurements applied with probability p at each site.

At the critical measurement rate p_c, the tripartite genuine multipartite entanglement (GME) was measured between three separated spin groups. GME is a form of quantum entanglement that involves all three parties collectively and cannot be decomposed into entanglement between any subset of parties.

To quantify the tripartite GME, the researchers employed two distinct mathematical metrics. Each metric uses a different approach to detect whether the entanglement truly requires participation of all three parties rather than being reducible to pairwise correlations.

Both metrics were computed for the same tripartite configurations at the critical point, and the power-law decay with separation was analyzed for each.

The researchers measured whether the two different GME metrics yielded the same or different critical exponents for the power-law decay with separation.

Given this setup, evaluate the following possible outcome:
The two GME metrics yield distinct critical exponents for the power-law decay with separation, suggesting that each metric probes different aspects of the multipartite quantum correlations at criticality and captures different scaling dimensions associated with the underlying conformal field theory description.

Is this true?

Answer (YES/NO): NO